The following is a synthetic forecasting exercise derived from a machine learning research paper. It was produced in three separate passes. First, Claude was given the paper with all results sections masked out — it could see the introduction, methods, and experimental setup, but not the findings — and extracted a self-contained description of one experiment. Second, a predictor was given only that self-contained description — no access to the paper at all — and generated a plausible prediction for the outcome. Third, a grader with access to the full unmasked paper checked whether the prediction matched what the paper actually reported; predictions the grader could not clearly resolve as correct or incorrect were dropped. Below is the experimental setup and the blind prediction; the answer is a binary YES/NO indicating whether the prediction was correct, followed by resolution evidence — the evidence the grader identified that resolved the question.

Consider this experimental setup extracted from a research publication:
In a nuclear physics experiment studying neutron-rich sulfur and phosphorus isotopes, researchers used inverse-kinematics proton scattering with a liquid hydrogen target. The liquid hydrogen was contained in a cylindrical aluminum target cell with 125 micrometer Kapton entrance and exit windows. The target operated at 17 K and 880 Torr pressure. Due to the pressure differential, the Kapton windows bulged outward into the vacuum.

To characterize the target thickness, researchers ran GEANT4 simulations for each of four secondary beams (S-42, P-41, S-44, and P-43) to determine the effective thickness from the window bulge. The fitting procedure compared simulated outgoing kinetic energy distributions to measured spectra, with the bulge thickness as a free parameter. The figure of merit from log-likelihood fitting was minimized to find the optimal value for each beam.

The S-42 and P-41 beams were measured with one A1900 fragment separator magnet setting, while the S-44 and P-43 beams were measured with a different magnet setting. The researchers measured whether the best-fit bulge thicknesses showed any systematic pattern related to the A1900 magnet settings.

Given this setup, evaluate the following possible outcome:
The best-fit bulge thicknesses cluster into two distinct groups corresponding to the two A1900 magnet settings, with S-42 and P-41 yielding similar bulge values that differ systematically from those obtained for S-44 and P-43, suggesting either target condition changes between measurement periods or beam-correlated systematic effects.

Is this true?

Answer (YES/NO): YES